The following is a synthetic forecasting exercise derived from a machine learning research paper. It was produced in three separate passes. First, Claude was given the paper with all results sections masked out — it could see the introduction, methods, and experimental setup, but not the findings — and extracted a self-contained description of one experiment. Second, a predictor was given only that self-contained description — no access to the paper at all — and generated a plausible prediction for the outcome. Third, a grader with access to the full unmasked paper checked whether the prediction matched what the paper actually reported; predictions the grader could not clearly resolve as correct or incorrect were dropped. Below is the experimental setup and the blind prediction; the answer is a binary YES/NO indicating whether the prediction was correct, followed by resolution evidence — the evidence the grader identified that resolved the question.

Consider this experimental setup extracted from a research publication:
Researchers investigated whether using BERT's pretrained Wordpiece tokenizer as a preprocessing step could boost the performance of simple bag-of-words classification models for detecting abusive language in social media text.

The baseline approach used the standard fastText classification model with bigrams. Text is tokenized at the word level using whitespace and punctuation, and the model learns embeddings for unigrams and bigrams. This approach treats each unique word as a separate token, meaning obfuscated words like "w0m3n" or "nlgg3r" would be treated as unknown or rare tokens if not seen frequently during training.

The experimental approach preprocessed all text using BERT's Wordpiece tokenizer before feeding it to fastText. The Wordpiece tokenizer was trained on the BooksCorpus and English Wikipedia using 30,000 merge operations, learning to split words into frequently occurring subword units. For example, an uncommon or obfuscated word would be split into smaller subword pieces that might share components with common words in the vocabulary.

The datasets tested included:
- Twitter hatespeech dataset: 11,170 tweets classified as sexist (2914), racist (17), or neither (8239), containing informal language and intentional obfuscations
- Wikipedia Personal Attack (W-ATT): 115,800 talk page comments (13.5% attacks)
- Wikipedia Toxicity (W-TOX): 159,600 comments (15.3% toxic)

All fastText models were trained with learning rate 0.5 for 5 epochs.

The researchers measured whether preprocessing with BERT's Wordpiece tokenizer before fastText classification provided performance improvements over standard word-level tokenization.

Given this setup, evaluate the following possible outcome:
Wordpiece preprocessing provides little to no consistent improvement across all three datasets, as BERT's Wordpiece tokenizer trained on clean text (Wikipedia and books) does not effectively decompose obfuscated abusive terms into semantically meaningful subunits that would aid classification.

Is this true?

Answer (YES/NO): NO